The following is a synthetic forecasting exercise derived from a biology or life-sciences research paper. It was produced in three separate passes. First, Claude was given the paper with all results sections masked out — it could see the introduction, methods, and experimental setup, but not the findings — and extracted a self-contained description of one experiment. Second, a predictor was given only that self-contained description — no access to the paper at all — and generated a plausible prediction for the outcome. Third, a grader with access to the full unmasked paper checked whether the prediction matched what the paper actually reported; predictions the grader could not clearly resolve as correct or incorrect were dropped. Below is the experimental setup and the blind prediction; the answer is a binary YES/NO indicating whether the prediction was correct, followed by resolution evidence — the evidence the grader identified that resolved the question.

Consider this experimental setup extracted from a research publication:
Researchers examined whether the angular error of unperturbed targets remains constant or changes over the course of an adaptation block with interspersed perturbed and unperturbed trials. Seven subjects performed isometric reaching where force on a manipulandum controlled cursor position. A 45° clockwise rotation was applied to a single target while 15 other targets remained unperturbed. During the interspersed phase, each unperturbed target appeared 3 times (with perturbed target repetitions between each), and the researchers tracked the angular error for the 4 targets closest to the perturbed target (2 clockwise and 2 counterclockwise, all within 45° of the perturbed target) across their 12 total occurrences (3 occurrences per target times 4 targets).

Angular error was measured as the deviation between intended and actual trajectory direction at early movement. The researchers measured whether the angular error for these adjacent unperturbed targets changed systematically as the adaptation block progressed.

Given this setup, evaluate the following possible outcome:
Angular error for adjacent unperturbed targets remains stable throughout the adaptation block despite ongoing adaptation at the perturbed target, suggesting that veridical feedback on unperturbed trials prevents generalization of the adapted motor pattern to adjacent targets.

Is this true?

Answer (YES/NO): NO